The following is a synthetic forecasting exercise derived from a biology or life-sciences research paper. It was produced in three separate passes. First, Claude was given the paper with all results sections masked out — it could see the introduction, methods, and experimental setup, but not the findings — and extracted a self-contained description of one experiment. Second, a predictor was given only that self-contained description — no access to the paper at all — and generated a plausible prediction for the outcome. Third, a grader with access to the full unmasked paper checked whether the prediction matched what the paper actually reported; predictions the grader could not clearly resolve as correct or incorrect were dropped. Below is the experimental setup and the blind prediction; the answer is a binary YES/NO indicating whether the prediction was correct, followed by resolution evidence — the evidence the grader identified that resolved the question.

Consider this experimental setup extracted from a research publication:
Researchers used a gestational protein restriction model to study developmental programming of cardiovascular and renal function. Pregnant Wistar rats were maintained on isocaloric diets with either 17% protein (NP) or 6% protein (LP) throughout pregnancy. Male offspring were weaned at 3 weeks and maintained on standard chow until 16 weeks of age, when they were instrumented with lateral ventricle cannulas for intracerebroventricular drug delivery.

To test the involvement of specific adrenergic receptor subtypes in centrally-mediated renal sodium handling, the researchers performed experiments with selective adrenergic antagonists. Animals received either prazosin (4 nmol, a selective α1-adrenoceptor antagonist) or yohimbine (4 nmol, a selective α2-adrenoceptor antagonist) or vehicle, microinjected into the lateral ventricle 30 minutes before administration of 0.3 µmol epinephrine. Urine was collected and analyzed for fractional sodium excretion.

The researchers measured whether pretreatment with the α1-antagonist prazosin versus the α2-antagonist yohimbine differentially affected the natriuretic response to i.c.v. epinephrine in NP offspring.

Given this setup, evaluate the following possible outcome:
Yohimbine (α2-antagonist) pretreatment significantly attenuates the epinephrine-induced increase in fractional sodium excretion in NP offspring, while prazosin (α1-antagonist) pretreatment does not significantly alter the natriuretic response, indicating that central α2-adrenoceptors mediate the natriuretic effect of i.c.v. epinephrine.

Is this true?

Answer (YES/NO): NO